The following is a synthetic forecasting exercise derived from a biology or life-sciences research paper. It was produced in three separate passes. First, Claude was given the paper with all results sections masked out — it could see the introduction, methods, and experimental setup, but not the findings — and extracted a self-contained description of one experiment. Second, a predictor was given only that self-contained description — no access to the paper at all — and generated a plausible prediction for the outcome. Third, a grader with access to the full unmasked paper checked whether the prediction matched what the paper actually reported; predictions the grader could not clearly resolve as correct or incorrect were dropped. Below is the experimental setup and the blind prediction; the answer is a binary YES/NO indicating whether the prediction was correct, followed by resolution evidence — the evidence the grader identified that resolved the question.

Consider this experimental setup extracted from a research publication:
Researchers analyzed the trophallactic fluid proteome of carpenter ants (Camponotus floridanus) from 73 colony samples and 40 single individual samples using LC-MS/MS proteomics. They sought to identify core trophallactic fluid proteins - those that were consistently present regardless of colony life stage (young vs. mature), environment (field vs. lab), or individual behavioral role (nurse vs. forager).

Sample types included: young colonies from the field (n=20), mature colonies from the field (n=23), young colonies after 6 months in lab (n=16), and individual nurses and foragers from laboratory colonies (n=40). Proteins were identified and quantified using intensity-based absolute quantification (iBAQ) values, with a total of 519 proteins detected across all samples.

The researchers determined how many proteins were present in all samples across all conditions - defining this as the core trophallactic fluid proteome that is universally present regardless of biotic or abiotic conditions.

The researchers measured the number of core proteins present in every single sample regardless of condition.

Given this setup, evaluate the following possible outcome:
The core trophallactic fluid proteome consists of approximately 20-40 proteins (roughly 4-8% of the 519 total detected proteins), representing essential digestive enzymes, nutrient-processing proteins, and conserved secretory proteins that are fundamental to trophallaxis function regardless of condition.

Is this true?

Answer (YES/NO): YES